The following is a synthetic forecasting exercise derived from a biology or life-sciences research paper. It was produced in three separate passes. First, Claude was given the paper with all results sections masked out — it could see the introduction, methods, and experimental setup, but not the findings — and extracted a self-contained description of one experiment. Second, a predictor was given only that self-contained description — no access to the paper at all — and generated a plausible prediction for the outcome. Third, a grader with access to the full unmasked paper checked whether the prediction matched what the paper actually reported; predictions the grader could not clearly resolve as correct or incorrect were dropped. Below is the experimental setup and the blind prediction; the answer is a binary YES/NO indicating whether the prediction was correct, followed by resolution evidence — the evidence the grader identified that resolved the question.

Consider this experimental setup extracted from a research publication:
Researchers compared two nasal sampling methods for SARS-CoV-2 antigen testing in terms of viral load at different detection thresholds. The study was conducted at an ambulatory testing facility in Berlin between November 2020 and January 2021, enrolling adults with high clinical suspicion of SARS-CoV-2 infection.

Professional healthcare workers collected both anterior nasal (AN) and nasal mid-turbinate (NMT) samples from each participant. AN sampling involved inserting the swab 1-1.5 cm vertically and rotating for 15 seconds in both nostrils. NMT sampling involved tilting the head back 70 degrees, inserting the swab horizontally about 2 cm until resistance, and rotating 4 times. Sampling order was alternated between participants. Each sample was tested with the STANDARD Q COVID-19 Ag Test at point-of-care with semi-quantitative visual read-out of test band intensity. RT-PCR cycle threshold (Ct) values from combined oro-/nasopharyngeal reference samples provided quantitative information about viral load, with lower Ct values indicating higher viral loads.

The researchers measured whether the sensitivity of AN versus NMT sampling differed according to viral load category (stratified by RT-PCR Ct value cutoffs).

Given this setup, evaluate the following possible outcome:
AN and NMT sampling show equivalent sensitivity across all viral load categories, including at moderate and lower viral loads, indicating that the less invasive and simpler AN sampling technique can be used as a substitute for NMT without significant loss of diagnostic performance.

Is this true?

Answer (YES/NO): YES